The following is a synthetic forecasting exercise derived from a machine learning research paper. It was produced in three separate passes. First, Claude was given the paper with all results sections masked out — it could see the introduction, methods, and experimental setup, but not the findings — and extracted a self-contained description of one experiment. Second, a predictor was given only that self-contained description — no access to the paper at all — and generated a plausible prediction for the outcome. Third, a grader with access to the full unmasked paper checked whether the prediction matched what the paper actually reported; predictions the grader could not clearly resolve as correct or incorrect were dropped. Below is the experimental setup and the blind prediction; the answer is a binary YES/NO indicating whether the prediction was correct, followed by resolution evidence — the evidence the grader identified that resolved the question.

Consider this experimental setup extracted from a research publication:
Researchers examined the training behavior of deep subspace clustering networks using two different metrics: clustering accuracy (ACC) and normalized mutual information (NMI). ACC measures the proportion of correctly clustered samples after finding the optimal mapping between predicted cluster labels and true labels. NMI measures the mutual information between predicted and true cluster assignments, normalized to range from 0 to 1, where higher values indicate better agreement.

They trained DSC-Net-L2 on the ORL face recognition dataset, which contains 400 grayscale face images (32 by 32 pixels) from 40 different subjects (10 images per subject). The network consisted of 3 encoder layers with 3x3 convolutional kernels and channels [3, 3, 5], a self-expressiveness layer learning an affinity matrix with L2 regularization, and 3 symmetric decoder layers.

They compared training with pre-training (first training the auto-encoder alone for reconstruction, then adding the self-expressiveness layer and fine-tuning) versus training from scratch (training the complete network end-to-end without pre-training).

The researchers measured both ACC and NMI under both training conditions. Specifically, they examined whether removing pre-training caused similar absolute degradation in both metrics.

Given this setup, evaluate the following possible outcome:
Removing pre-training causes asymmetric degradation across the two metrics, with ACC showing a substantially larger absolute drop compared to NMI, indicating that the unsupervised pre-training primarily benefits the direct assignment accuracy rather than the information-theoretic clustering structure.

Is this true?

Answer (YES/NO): YES